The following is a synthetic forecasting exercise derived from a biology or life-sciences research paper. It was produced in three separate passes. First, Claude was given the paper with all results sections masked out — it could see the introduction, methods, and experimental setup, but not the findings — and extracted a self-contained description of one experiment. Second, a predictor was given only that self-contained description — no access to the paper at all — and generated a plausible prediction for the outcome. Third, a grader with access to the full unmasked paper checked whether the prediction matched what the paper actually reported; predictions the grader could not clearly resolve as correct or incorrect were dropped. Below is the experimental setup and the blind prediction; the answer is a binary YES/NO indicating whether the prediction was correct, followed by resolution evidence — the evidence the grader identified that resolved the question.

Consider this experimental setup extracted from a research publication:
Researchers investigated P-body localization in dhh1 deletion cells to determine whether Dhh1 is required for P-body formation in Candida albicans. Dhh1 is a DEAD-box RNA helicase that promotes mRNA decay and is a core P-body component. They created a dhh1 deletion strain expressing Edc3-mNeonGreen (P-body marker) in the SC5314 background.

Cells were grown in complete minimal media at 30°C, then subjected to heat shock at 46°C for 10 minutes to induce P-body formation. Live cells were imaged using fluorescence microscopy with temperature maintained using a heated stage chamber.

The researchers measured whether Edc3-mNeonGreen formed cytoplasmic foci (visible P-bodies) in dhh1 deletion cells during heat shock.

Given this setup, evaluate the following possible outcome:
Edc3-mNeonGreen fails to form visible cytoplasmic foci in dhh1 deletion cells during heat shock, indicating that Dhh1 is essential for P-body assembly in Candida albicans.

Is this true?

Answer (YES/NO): NO